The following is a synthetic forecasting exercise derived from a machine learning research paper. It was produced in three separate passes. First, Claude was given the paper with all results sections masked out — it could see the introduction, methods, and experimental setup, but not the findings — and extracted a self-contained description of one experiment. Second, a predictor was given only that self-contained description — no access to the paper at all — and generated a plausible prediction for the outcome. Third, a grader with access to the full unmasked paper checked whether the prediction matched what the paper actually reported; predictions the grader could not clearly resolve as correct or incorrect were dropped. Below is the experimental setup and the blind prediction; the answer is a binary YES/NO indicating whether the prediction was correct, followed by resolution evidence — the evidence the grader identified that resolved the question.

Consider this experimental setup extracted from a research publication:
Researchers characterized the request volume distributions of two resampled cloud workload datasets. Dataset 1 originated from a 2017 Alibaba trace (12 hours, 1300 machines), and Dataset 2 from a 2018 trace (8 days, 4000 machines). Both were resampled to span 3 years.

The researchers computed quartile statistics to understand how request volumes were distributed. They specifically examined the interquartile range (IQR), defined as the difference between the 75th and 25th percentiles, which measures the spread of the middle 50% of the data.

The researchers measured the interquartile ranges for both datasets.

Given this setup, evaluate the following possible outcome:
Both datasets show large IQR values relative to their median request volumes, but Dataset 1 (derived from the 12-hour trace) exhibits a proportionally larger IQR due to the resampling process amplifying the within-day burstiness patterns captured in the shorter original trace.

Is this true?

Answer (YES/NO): NO